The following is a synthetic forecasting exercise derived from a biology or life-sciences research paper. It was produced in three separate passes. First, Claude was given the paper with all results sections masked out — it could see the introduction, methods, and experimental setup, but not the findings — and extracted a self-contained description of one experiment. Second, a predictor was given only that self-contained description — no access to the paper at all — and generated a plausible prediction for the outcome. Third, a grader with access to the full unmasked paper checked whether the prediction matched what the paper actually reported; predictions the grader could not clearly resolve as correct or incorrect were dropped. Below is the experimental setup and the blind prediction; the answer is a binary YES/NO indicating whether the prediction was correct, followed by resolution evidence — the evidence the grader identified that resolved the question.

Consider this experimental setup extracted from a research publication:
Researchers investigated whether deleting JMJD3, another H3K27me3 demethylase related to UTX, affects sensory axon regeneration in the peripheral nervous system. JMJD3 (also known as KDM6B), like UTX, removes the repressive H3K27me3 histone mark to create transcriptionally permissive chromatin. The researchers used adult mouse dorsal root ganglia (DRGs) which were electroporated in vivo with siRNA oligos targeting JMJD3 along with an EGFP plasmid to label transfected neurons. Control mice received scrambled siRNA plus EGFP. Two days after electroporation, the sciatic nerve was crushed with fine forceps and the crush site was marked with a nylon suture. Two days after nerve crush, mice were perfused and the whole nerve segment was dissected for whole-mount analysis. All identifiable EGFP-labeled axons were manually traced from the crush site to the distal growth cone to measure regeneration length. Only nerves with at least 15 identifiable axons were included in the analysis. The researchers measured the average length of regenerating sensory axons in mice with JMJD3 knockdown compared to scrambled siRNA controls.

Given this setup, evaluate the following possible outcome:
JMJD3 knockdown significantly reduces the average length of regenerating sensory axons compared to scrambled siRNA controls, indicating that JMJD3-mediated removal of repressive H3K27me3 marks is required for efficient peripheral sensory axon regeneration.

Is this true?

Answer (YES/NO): NO